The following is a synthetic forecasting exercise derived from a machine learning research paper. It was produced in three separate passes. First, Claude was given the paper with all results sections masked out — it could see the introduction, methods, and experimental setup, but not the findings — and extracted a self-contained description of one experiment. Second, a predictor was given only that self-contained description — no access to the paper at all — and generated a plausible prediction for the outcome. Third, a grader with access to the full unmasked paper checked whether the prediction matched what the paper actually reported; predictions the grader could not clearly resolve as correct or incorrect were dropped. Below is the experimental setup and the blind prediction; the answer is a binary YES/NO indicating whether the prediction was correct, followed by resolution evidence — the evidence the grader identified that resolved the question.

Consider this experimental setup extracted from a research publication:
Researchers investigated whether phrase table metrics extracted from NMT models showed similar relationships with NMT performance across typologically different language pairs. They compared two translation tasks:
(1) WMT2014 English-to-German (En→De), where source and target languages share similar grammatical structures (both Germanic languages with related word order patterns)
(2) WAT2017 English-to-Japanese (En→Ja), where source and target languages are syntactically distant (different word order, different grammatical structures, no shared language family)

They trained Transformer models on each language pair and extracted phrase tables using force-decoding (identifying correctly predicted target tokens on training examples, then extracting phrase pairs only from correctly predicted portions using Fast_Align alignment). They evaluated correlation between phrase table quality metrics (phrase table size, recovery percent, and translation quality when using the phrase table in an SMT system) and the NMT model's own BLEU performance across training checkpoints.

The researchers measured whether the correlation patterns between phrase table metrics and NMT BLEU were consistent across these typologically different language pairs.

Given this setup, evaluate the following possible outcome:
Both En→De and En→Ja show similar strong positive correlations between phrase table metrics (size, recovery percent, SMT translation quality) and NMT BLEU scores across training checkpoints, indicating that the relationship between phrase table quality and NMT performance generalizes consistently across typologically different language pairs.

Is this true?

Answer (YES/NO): YES